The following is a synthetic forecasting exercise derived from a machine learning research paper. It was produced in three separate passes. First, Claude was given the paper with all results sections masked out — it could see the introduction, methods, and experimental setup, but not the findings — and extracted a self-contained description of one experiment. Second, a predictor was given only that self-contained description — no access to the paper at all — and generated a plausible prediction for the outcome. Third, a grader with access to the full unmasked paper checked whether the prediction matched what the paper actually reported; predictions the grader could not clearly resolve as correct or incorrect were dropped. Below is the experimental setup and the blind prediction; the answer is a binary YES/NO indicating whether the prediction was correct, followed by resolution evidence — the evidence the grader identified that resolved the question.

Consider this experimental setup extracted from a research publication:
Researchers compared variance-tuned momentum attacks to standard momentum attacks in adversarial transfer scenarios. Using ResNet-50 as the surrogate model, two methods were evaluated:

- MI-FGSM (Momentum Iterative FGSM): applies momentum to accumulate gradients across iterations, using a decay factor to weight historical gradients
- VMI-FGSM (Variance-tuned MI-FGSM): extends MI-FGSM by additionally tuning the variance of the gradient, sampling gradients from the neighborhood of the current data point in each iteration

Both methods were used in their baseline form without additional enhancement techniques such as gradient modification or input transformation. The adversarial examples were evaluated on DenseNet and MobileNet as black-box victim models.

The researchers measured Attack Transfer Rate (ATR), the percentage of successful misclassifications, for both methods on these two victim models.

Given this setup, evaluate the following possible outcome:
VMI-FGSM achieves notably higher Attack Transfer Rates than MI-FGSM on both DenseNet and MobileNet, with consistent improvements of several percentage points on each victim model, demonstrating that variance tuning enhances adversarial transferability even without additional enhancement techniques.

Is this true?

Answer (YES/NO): YES